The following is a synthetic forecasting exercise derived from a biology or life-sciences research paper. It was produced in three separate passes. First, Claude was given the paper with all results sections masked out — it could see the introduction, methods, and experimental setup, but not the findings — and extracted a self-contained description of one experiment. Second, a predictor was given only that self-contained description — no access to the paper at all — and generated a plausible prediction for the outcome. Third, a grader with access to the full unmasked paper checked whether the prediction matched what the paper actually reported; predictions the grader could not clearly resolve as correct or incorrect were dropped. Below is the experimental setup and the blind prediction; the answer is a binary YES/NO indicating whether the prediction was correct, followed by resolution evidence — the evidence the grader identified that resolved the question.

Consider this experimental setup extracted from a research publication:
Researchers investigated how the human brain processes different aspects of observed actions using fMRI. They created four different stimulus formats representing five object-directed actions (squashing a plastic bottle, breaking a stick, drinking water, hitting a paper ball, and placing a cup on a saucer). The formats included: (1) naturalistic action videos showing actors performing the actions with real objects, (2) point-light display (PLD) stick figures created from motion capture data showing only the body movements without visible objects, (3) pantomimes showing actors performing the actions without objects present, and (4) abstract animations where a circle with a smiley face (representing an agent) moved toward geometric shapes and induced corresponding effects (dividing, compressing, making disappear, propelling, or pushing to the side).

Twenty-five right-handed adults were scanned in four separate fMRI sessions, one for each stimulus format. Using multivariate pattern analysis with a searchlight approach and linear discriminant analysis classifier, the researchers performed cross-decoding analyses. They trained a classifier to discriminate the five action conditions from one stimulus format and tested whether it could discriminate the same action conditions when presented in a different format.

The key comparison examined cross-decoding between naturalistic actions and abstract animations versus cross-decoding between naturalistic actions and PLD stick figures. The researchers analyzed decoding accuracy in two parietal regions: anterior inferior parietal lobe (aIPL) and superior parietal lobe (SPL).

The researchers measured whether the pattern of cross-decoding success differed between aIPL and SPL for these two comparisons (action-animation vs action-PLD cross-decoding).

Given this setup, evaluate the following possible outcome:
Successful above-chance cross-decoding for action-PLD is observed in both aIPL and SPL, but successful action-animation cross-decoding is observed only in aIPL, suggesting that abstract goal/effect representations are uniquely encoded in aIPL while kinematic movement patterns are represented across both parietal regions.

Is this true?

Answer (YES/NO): NO